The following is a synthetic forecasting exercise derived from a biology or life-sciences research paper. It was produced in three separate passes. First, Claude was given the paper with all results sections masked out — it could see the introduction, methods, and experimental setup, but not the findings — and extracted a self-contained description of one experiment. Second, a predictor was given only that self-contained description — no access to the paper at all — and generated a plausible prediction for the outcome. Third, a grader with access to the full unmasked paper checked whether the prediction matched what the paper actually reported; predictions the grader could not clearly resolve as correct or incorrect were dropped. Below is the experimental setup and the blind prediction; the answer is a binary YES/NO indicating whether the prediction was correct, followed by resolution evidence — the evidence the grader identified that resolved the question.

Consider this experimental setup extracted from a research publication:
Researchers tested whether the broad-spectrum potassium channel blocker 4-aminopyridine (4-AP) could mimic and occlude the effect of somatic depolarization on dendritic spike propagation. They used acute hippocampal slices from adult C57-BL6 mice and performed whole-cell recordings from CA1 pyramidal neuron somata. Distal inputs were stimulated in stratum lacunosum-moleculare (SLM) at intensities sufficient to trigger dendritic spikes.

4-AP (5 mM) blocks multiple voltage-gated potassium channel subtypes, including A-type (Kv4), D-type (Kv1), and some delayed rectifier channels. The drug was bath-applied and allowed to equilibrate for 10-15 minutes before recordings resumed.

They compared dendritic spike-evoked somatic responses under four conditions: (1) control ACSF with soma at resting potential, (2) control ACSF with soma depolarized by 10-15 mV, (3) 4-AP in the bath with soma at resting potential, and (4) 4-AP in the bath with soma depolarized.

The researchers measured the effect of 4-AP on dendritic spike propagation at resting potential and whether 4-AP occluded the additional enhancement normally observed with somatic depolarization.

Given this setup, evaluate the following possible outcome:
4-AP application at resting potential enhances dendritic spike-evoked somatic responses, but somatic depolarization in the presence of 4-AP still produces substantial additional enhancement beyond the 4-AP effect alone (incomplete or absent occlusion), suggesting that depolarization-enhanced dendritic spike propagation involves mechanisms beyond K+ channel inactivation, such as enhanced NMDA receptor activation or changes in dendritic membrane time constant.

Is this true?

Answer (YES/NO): NO